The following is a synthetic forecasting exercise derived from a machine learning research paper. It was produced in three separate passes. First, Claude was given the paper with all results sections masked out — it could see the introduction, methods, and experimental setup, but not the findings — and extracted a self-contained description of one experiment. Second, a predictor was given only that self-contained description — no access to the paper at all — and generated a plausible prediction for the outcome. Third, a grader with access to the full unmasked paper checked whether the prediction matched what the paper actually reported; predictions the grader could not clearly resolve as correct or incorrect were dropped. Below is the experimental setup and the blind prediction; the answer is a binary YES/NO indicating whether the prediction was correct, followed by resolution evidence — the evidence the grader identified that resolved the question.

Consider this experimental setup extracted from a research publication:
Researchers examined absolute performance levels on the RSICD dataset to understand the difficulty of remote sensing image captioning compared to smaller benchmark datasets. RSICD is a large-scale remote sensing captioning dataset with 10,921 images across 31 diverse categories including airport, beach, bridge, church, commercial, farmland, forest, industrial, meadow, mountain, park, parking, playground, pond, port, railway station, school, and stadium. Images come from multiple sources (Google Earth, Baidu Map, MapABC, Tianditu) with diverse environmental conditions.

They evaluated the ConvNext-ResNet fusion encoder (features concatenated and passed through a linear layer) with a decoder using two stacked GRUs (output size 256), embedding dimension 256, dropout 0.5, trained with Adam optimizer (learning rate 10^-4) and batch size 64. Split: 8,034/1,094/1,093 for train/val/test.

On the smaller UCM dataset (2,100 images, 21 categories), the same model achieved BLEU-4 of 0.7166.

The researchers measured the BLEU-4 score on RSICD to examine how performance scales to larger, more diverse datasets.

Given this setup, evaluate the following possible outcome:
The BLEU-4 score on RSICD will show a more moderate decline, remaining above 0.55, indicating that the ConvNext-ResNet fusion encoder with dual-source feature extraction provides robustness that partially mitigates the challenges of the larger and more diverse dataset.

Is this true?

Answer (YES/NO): NO